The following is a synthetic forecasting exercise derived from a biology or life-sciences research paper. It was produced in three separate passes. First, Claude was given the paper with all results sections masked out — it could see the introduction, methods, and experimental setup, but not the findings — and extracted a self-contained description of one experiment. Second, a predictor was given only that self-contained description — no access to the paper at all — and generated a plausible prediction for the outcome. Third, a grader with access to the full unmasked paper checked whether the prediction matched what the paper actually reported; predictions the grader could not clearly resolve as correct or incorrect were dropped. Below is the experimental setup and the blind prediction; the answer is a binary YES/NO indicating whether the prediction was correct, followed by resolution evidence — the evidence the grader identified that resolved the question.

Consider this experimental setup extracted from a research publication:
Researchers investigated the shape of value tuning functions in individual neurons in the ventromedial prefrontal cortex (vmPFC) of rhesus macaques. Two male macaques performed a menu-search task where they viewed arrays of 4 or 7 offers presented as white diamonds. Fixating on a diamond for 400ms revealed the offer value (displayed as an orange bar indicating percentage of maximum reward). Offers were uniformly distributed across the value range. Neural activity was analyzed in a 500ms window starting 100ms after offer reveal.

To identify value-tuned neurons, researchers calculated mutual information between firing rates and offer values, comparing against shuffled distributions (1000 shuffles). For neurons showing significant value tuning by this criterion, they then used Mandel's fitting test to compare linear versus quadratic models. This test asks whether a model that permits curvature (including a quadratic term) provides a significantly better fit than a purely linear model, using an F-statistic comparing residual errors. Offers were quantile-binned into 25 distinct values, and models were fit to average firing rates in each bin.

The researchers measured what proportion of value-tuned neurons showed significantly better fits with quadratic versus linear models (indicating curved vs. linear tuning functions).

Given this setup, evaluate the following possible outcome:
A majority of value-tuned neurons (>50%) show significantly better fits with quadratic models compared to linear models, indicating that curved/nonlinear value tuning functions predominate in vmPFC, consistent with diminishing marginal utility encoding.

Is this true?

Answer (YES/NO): NO